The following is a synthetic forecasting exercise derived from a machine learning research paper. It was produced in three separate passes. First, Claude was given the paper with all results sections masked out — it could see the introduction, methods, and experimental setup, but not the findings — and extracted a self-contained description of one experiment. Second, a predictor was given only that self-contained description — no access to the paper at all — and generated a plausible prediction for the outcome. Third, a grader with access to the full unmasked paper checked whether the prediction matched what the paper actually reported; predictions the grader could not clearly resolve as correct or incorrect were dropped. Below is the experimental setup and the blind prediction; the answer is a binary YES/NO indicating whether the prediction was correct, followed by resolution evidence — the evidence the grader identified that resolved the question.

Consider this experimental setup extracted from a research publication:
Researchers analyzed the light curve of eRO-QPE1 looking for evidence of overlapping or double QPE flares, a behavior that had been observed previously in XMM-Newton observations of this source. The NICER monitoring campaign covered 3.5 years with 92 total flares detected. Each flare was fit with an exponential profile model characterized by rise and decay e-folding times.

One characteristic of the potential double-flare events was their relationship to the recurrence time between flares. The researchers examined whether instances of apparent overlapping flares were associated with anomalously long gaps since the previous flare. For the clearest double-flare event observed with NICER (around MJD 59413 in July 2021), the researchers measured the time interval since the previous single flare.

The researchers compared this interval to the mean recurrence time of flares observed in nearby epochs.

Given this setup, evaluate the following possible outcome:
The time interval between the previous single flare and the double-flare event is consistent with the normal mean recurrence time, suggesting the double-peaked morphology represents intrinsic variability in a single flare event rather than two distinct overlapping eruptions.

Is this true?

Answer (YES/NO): NO